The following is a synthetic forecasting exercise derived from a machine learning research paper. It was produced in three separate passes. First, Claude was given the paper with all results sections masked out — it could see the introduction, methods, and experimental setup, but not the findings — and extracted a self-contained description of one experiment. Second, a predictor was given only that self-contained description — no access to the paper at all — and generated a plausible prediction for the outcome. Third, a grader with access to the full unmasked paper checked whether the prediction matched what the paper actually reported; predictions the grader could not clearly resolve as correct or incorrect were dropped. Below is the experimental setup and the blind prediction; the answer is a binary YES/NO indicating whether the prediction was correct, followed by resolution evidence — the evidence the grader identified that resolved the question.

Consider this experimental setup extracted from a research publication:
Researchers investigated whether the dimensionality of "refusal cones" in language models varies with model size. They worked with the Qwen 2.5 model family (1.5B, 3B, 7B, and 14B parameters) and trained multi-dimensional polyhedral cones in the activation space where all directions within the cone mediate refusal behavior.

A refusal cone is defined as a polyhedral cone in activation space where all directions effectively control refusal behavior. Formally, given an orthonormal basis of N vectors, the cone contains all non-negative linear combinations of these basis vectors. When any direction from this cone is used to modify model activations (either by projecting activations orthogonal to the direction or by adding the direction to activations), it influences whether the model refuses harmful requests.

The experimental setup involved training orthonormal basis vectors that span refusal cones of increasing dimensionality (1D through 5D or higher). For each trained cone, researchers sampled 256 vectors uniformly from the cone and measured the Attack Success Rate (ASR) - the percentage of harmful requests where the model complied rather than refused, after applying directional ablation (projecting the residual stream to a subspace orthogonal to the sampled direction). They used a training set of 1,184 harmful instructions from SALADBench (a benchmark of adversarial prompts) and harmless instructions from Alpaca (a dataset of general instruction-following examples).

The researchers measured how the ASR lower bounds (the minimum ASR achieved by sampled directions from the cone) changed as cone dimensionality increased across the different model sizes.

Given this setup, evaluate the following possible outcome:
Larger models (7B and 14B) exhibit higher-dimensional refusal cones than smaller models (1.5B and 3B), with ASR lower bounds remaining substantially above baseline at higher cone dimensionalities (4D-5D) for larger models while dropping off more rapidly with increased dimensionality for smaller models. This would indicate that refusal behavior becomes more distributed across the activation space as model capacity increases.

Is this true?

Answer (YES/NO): YES